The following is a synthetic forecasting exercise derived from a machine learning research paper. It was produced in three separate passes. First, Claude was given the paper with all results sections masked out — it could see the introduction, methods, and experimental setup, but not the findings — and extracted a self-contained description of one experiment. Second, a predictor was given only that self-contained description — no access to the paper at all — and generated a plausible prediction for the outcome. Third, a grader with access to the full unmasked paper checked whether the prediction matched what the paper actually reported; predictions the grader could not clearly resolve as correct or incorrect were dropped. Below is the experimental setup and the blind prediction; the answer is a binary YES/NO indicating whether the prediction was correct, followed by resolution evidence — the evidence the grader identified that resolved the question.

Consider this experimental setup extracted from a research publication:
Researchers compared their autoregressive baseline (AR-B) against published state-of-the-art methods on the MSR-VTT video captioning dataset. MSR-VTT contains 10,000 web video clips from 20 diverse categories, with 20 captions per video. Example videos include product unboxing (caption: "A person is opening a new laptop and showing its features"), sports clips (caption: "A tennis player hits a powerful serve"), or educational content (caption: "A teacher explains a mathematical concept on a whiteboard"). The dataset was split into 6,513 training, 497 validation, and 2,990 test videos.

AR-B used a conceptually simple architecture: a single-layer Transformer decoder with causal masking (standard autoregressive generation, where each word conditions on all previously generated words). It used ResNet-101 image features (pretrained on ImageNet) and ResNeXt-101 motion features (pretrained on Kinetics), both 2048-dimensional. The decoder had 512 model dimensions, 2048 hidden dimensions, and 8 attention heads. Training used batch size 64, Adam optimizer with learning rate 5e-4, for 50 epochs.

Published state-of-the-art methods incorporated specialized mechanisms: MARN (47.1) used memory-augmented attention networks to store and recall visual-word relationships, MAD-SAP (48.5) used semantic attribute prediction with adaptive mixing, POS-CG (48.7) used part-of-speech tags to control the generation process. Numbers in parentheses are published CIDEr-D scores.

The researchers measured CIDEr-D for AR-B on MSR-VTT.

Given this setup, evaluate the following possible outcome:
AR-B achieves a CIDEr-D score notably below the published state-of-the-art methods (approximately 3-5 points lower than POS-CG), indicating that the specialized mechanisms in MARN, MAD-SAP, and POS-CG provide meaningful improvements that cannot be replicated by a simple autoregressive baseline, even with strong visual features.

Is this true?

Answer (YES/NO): NO